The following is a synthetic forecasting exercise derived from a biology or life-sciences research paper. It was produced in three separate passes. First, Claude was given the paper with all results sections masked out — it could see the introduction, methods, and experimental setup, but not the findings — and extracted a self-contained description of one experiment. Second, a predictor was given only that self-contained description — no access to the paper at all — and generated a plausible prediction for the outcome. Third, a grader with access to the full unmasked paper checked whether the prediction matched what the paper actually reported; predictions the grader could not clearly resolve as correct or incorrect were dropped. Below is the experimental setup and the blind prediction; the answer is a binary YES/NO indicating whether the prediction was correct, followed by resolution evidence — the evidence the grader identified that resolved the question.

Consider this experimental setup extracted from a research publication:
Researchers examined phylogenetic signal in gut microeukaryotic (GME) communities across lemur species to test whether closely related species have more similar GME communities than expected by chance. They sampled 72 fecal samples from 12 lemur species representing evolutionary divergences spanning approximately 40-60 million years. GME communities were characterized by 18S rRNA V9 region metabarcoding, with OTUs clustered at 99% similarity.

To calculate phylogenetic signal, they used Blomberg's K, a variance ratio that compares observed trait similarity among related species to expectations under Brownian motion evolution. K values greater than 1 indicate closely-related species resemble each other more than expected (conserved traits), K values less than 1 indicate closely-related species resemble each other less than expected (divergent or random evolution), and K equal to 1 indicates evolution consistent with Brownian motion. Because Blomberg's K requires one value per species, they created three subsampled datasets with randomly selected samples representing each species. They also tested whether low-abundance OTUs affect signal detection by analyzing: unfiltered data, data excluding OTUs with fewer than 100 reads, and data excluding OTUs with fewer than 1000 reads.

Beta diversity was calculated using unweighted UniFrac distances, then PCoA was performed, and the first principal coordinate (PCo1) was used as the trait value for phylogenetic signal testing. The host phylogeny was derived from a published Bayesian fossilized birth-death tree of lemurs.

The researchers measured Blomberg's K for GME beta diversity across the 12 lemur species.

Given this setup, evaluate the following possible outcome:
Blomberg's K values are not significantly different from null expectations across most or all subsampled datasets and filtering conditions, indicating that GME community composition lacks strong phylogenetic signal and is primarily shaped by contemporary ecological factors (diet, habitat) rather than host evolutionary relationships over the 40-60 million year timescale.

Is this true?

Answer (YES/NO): NO